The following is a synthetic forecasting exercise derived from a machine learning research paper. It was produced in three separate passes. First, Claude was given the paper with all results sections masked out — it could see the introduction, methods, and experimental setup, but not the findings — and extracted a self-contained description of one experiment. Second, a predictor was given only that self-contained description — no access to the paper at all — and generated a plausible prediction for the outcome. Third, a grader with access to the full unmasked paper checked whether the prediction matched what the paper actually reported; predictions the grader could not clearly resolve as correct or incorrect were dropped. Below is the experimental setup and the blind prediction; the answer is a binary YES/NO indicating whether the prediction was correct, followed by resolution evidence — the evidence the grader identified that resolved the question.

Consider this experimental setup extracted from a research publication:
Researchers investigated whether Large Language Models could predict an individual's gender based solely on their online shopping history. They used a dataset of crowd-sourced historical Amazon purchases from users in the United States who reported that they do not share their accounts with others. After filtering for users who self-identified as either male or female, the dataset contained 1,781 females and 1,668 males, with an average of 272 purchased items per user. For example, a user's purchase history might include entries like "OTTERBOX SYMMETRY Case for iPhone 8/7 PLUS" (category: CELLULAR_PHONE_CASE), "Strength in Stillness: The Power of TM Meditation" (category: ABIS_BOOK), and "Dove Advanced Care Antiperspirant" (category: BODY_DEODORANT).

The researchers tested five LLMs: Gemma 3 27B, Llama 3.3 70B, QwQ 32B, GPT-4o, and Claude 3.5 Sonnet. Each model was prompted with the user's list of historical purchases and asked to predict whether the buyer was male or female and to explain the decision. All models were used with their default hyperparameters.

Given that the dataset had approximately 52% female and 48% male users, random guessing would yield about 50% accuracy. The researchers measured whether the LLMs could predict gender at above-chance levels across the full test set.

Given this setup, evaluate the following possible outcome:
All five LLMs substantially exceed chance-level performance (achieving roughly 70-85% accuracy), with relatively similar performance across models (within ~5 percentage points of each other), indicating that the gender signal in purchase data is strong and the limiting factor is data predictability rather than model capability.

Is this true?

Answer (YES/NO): NO